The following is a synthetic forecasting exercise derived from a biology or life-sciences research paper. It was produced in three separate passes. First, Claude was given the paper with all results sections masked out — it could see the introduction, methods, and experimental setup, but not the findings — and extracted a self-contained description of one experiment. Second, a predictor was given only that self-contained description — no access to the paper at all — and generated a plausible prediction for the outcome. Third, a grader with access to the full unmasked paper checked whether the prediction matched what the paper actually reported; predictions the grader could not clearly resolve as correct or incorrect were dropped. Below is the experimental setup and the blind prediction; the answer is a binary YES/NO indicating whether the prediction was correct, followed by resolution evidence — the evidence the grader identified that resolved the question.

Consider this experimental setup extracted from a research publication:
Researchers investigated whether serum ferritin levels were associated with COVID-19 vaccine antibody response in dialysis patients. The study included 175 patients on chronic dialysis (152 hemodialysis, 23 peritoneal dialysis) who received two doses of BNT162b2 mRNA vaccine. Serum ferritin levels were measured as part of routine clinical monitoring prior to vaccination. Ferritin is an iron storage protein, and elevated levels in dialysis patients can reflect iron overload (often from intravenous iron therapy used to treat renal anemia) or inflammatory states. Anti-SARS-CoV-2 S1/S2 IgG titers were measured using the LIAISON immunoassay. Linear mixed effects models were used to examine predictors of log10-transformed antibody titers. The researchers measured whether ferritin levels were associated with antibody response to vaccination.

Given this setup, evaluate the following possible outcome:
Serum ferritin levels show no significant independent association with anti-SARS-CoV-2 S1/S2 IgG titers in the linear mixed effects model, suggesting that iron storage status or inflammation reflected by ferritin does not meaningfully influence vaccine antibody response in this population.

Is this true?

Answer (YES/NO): NO